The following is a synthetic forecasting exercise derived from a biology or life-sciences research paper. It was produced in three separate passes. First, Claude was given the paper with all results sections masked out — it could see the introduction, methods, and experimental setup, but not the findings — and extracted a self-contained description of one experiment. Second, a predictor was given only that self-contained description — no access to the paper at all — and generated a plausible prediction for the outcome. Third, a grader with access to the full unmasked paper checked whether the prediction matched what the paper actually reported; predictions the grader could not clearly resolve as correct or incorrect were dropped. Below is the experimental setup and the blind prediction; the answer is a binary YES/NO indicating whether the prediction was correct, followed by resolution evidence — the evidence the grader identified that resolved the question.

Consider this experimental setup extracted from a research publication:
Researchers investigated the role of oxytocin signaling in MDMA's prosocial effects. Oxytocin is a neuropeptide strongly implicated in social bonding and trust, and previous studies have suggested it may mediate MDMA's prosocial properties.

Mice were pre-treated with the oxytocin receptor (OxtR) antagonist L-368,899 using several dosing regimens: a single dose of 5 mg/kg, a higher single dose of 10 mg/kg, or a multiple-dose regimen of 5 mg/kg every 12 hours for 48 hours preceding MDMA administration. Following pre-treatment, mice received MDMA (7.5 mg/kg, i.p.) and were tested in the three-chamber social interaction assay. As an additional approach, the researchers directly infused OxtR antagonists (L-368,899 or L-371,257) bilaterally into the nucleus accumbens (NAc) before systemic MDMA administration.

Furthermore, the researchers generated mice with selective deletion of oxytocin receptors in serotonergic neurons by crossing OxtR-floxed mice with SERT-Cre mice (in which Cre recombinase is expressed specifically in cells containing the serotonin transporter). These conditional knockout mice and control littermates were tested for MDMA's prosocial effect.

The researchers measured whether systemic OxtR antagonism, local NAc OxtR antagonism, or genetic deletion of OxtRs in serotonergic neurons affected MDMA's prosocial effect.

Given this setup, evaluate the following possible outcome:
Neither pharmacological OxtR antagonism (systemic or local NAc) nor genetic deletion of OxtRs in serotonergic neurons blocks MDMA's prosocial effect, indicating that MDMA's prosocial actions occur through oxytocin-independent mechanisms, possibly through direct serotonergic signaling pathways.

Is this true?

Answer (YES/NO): YES